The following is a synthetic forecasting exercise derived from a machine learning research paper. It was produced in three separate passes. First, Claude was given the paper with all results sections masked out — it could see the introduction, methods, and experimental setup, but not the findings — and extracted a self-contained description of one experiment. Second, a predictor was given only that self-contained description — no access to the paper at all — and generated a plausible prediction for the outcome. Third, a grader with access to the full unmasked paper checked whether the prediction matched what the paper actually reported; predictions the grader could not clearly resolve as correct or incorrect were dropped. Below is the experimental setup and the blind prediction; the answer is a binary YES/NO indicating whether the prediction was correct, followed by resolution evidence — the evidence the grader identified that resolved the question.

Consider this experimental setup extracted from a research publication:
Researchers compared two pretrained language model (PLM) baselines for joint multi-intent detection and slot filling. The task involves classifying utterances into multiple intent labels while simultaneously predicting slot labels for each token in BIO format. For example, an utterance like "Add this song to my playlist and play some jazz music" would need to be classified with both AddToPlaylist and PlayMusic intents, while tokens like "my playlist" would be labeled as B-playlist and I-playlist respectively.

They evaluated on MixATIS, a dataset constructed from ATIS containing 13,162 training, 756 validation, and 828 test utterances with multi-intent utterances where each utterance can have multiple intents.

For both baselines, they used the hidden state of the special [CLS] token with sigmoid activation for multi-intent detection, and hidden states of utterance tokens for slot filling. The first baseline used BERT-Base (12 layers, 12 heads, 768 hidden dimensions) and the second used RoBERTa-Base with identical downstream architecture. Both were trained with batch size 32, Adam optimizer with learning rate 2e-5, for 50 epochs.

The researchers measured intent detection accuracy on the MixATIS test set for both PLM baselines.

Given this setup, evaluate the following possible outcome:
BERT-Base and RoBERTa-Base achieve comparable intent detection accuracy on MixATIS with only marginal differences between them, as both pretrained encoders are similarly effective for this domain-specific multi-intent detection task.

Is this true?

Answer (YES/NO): NO